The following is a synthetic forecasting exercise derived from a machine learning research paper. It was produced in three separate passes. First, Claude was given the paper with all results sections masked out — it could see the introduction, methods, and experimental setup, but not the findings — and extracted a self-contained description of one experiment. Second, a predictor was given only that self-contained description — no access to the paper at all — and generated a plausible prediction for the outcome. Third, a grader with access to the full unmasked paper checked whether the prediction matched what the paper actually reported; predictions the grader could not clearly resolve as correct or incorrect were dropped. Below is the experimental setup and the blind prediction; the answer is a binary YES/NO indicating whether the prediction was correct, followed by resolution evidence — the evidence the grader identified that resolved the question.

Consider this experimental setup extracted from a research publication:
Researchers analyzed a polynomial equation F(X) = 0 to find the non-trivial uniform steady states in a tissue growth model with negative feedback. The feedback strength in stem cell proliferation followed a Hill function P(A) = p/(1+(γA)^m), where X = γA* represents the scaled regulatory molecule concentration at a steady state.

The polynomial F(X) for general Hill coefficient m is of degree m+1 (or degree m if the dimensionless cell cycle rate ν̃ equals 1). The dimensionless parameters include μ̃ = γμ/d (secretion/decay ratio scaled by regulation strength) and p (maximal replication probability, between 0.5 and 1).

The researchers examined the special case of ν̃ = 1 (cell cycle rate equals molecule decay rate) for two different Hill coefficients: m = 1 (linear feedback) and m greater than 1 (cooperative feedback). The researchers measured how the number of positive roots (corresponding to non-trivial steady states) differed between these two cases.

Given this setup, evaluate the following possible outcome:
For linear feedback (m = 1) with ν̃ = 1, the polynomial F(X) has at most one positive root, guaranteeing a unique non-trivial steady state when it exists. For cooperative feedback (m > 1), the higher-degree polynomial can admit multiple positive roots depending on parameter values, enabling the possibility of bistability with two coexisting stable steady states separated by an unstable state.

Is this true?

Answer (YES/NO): YES